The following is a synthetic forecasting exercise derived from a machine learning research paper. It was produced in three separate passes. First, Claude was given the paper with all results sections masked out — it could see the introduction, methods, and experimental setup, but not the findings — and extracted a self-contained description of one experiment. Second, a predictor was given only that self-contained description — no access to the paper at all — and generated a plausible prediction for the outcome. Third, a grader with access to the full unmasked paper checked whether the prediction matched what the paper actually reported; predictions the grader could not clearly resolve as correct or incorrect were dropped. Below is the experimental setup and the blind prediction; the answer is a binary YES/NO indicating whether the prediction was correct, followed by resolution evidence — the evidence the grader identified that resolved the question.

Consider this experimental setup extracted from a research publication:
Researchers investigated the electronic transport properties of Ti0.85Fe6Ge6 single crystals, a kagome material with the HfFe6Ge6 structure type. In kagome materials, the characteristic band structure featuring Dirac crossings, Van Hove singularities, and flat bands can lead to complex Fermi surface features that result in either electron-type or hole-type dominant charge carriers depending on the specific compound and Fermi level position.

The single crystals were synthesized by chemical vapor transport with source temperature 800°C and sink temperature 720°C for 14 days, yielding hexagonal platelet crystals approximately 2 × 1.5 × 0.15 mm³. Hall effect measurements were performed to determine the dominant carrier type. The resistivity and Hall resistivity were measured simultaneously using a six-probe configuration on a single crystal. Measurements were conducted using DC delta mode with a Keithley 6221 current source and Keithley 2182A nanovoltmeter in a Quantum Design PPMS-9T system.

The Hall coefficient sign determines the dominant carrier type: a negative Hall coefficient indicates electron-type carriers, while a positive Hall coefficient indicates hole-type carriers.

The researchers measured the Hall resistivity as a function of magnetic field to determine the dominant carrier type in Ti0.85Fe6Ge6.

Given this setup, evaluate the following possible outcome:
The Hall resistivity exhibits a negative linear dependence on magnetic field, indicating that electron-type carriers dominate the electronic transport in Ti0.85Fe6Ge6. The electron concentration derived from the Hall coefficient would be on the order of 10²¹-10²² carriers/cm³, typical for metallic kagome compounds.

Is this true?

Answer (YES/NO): YES